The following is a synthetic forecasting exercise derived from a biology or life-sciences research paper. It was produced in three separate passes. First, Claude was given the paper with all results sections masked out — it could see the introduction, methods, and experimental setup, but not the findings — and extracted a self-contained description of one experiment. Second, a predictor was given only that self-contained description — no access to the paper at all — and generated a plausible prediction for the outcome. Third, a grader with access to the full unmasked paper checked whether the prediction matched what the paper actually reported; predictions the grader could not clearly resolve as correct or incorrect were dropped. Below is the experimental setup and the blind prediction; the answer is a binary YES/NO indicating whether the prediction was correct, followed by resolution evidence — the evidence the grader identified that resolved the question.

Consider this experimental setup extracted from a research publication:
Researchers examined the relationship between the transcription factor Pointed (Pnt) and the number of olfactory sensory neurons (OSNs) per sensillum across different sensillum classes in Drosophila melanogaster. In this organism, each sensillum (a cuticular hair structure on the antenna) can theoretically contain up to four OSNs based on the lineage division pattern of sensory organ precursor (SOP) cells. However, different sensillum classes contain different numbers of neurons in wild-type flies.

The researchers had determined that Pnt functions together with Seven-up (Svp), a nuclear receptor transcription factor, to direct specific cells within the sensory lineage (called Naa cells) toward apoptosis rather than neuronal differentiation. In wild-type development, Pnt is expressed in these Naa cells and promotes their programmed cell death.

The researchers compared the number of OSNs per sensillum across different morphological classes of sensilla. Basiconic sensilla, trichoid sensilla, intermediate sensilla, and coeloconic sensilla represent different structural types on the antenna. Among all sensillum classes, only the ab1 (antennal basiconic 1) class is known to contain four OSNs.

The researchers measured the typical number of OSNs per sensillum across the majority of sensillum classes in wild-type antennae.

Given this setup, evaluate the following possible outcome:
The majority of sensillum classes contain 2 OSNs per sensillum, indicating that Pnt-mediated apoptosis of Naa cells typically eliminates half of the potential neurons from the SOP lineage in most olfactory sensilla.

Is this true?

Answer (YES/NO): YES